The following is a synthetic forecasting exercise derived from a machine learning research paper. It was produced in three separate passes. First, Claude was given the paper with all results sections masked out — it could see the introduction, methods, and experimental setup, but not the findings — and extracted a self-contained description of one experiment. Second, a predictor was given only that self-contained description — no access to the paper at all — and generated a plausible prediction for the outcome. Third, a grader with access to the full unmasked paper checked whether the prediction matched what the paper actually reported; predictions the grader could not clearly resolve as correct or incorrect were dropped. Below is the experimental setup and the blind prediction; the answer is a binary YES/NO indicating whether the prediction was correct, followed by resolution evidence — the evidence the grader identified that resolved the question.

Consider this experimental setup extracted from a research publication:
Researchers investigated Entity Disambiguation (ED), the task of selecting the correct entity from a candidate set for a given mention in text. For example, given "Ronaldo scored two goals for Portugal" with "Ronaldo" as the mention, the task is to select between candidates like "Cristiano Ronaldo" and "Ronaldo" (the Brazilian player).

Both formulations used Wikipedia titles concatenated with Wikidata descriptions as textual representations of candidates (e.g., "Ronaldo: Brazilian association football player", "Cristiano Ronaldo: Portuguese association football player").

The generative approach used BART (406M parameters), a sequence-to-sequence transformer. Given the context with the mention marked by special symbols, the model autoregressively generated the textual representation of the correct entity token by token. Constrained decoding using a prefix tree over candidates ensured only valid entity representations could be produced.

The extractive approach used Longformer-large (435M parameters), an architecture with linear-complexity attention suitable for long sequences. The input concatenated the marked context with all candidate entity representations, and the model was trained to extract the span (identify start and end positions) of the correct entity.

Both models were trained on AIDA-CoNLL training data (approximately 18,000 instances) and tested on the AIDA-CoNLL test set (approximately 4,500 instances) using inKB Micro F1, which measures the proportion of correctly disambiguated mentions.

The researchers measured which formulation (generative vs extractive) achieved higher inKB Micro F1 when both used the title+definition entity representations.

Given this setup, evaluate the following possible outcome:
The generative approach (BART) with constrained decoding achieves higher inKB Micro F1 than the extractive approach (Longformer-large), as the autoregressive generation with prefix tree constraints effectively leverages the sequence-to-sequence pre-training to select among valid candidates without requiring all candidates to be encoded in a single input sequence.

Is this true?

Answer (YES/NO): NO